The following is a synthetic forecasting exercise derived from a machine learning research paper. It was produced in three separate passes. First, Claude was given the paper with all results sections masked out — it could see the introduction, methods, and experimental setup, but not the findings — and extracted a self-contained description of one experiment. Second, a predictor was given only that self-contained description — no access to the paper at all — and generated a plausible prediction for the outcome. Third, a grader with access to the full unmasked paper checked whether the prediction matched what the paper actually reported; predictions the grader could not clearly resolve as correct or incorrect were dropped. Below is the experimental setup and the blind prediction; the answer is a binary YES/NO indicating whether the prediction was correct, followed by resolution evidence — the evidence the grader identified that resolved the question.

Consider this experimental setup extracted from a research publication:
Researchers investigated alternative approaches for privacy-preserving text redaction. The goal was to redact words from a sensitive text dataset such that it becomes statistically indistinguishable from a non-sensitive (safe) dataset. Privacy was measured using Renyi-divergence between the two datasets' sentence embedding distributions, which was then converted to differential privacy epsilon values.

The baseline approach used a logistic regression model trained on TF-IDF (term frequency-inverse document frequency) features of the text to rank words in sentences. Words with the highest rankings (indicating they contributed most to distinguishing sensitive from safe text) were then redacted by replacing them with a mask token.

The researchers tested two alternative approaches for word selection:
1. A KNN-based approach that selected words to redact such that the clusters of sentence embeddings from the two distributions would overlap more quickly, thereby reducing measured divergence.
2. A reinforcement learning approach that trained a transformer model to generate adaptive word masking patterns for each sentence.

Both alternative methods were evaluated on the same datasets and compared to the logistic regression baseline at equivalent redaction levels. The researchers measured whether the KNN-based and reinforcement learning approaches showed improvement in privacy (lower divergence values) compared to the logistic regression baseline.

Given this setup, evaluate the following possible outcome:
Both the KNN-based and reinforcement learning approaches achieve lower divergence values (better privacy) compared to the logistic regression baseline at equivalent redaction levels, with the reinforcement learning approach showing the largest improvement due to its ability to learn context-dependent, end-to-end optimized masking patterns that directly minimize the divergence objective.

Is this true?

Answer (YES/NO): NO